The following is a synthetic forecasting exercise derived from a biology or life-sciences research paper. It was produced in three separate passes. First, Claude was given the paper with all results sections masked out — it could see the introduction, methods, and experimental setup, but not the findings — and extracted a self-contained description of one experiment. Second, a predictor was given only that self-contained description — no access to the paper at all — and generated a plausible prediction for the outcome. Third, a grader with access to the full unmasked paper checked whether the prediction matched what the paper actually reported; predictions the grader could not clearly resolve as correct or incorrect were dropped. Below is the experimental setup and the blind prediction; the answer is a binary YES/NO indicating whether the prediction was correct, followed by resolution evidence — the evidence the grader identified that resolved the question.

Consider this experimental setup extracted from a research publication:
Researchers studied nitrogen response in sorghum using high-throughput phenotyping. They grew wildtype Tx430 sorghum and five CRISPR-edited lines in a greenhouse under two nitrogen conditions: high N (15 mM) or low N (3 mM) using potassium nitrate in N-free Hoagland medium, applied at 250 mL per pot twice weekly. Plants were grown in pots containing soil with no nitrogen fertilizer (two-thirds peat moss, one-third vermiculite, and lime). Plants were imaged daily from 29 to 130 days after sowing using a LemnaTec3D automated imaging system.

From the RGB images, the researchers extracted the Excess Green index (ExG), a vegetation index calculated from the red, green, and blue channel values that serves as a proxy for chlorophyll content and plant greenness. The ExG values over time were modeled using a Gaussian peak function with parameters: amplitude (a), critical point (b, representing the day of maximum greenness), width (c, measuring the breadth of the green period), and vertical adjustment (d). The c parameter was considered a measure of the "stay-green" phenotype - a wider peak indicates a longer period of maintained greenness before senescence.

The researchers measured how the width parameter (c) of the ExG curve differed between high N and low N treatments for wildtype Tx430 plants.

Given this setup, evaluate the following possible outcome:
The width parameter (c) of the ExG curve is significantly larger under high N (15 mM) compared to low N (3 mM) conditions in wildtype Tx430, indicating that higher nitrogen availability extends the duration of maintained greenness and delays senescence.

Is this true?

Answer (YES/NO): NO